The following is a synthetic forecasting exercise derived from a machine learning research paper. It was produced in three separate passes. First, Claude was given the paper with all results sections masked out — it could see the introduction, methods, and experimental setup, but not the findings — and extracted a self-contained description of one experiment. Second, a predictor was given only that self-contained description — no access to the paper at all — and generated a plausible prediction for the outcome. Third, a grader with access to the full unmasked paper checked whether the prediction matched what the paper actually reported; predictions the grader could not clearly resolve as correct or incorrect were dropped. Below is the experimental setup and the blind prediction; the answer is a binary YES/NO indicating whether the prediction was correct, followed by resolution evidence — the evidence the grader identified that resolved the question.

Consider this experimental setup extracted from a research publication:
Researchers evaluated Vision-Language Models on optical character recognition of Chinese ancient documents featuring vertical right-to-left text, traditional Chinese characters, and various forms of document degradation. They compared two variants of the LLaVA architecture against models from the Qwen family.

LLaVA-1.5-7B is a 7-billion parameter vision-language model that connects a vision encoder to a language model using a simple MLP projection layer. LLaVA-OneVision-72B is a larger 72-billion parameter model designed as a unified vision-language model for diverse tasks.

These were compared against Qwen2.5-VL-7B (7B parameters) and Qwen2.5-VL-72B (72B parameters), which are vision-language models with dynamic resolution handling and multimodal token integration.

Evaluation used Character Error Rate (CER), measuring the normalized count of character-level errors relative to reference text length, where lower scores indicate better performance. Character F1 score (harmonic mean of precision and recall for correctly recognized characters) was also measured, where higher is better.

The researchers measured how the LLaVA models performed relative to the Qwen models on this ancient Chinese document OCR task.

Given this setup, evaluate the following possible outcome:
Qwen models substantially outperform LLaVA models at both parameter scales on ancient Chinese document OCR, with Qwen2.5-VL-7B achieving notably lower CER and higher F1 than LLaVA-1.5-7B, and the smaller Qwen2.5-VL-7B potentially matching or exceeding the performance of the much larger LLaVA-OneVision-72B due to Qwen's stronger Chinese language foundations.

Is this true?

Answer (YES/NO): YES